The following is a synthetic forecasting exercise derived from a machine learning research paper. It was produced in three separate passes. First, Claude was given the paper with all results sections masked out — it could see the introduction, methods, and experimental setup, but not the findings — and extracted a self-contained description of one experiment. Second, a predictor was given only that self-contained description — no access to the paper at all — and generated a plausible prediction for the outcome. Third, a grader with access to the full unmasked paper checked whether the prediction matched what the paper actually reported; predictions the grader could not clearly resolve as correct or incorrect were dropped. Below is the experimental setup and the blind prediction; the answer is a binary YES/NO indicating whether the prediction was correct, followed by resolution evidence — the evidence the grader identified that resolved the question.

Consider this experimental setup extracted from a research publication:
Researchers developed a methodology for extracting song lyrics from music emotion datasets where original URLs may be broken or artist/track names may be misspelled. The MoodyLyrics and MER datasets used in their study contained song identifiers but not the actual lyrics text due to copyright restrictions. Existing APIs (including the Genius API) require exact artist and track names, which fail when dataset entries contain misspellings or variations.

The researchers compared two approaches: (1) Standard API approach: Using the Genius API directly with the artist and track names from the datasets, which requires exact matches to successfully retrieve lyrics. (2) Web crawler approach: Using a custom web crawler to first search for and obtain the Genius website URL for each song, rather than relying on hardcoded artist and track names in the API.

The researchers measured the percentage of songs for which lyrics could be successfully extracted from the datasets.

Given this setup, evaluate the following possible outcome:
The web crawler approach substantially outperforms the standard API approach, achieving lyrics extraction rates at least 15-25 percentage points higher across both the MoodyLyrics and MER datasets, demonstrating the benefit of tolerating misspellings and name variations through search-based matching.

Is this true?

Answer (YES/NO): YES